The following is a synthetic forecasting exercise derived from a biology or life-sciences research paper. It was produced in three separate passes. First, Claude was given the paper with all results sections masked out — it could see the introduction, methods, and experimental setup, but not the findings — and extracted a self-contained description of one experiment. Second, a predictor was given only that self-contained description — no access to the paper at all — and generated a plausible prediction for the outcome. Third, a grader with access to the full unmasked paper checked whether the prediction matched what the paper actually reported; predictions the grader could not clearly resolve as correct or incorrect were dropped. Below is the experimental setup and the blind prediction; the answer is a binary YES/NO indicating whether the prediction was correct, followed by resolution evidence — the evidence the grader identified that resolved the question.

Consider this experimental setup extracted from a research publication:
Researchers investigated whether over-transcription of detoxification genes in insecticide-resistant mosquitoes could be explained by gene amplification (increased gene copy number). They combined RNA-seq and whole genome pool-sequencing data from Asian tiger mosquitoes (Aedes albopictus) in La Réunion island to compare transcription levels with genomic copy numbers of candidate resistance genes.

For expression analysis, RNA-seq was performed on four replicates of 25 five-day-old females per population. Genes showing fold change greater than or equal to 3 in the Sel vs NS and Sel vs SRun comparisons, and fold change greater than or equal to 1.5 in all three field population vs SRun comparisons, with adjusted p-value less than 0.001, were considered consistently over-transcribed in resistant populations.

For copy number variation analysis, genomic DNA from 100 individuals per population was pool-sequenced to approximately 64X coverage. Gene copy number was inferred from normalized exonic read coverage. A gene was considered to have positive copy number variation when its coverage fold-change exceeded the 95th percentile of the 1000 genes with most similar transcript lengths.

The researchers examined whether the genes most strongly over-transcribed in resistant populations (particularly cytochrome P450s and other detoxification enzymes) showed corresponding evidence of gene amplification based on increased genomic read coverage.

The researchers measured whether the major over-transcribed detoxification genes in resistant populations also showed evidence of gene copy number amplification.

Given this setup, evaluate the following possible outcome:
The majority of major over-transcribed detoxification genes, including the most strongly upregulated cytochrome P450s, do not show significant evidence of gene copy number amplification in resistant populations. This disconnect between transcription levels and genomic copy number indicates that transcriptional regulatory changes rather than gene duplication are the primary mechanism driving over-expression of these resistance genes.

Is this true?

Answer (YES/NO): NO